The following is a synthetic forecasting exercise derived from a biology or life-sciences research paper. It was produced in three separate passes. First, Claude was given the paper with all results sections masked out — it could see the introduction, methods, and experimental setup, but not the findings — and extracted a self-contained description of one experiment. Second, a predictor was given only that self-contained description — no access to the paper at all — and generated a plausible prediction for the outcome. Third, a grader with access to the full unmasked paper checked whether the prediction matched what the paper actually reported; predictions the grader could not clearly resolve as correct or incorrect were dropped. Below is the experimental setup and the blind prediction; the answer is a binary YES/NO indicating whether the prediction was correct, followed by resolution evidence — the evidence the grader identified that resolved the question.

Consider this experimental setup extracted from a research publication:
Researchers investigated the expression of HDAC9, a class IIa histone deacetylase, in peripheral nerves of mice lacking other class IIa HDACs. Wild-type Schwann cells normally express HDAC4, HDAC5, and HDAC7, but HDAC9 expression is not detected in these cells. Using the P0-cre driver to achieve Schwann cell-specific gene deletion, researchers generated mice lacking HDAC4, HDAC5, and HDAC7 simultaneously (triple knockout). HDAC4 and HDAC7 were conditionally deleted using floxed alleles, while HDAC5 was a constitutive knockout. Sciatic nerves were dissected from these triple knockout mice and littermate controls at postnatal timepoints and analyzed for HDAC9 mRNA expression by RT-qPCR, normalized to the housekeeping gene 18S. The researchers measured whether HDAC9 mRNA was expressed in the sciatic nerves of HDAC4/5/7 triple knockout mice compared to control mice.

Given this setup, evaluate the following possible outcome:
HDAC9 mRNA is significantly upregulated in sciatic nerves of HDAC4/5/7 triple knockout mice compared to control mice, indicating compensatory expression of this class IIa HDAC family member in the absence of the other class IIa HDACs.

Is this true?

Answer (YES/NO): YES